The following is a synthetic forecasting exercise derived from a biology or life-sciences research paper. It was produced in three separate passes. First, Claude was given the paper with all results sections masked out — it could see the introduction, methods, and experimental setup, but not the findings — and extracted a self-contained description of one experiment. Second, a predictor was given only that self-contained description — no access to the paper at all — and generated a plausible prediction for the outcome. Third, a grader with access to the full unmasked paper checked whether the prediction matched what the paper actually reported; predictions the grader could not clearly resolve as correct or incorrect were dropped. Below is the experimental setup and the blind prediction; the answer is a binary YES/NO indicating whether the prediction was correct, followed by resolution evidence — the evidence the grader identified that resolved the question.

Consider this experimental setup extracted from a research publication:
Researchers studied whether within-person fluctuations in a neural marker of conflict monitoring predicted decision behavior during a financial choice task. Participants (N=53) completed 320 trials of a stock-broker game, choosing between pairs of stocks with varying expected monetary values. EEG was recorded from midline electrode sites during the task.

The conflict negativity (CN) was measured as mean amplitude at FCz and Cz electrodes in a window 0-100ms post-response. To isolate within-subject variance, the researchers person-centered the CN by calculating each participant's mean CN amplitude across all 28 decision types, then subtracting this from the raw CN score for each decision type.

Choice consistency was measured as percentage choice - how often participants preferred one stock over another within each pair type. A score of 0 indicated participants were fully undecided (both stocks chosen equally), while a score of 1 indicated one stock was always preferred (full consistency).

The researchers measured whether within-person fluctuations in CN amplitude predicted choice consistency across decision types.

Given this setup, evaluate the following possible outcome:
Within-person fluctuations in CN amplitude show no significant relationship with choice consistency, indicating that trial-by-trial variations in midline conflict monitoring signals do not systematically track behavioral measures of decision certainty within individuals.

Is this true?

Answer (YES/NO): NO